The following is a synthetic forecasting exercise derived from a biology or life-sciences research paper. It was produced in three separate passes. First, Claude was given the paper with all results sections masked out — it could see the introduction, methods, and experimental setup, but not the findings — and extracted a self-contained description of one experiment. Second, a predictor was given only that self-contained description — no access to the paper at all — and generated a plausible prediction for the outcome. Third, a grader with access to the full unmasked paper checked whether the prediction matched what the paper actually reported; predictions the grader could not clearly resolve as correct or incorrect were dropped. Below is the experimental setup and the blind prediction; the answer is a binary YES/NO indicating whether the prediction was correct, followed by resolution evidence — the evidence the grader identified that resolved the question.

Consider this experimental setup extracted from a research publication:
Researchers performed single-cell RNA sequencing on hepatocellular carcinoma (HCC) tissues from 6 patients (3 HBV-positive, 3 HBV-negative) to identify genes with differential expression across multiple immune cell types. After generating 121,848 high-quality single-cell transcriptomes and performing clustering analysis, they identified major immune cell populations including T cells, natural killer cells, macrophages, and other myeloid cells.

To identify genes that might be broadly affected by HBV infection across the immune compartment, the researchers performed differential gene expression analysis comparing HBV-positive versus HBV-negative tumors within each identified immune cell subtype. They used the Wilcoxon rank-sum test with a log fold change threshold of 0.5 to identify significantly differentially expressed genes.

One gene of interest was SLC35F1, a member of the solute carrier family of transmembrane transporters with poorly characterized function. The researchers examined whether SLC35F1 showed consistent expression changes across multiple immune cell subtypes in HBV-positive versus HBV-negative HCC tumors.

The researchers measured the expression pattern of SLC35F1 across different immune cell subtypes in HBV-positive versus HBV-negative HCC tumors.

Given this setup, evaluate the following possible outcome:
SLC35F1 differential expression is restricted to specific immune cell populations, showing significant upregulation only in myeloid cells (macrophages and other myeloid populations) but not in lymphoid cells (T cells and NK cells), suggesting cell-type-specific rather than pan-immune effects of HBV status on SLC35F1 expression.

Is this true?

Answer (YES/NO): NO